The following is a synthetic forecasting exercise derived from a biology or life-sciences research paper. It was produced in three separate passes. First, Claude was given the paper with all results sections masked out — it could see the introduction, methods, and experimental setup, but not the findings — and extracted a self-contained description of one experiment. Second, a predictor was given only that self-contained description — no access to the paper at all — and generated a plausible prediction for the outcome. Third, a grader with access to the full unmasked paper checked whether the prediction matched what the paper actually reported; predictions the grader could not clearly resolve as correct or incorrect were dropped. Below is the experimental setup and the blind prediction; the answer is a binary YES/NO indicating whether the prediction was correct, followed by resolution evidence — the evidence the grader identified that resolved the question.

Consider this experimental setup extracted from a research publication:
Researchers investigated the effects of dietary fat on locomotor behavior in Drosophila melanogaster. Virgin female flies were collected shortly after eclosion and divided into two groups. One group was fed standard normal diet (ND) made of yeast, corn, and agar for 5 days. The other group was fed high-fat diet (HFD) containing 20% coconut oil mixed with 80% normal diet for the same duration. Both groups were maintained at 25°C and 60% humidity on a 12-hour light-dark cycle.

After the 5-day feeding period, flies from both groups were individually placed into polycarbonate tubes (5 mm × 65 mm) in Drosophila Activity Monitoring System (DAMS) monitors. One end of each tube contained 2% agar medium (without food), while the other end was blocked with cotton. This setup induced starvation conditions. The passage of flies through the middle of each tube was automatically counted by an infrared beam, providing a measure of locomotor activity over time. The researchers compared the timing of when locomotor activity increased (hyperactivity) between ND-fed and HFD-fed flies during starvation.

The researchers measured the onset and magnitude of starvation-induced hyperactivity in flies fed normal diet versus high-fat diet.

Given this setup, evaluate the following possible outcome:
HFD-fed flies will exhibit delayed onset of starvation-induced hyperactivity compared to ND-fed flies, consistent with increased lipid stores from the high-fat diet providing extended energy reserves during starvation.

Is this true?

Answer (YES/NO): NO